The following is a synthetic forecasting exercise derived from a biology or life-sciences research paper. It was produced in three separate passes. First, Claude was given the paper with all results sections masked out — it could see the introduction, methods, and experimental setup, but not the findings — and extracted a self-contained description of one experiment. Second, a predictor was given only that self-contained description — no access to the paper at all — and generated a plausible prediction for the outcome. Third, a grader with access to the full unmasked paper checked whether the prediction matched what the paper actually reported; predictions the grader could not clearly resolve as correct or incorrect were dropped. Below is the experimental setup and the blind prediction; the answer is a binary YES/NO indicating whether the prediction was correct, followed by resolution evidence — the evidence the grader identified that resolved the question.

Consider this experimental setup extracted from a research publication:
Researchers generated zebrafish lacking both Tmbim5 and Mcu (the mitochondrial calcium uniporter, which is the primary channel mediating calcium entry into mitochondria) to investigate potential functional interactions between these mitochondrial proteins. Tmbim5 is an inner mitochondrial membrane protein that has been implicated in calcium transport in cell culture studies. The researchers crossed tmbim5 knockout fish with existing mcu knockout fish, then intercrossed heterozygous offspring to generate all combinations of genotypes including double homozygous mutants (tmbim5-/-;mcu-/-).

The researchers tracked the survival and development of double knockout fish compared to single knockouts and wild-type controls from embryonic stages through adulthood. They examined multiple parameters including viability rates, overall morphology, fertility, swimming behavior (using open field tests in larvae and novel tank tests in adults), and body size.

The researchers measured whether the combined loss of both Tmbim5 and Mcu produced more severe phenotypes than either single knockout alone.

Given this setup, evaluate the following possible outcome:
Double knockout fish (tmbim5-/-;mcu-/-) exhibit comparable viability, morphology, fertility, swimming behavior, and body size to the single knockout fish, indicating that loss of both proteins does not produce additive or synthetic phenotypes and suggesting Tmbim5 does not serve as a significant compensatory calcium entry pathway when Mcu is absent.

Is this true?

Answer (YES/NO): NO